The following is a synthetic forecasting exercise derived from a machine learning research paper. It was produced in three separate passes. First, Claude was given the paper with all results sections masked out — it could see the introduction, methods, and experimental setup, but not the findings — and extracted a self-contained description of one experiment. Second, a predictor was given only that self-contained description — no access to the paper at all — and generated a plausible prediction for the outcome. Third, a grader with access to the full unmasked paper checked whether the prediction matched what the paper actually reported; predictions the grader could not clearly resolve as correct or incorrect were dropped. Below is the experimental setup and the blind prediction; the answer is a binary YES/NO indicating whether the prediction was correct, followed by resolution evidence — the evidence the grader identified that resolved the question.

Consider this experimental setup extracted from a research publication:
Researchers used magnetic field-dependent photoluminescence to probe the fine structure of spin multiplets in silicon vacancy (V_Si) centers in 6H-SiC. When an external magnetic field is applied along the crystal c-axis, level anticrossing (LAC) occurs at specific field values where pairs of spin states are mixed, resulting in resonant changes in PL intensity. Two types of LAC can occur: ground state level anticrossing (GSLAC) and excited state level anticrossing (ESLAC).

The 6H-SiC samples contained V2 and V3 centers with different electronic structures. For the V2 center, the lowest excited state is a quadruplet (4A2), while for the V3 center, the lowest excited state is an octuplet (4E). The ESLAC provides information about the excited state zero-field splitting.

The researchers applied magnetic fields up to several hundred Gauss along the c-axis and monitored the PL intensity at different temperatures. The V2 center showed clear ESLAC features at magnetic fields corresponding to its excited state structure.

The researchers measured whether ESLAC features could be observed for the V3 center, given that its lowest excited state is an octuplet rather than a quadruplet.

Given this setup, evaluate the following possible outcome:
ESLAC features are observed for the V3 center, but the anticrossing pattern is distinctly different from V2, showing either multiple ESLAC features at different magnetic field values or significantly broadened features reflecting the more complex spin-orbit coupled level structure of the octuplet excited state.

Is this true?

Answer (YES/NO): NO